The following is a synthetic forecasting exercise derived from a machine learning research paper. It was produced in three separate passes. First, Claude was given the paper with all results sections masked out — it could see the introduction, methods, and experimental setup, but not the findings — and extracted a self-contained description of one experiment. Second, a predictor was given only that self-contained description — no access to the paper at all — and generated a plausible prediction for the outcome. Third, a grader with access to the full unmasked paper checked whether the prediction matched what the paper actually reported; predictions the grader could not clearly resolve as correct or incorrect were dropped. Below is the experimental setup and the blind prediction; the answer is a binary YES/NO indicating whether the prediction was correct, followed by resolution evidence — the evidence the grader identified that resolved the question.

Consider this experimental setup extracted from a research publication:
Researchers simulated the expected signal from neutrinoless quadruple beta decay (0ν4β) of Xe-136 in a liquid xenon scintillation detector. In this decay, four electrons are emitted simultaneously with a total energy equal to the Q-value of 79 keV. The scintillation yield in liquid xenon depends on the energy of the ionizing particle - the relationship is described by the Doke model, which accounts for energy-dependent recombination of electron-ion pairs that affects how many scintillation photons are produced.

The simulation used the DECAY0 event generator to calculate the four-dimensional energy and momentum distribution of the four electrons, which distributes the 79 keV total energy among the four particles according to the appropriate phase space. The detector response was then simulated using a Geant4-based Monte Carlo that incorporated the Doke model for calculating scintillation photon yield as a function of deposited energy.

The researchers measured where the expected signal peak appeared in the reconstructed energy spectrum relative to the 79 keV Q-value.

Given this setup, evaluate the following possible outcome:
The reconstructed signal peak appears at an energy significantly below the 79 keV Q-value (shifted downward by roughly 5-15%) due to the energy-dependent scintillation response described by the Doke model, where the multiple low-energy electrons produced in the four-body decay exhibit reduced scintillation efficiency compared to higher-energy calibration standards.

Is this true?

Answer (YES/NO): NO